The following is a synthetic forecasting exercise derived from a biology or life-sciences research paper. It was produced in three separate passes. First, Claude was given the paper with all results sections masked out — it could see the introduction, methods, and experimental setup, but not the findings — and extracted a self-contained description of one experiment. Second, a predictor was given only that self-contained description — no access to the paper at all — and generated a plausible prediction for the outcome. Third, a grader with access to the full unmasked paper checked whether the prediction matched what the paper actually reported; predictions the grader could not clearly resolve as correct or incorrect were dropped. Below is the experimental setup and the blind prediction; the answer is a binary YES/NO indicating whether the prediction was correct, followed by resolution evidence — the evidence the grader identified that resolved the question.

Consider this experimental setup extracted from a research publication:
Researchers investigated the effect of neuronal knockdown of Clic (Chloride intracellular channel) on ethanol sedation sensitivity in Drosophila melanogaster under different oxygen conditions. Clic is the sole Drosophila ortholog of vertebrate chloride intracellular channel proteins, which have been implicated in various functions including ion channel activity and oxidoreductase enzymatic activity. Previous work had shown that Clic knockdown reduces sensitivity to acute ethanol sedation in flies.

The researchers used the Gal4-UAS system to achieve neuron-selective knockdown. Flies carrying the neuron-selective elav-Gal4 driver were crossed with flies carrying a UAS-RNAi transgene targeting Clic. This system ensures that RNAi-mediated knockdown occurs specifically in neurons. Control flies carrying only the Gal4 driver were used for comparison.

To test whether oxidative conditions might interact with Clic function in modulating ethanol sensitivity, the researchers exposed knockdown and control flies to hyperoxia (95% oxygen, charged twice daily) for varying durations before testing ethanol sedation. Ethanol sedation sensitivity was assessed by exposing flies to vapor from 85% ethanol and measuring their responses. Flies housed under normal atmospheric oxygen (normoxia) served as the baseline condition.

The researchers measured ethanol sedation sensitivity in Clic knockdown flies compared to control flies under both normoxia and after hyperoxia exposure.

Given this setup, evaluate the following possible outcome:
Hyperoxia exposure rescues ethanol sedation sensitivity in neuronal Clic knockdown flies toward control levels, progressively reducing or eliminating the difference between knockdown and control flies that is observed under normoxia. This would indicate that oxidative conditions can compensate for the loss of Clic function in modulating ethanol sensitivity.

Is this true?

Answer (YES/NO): YES